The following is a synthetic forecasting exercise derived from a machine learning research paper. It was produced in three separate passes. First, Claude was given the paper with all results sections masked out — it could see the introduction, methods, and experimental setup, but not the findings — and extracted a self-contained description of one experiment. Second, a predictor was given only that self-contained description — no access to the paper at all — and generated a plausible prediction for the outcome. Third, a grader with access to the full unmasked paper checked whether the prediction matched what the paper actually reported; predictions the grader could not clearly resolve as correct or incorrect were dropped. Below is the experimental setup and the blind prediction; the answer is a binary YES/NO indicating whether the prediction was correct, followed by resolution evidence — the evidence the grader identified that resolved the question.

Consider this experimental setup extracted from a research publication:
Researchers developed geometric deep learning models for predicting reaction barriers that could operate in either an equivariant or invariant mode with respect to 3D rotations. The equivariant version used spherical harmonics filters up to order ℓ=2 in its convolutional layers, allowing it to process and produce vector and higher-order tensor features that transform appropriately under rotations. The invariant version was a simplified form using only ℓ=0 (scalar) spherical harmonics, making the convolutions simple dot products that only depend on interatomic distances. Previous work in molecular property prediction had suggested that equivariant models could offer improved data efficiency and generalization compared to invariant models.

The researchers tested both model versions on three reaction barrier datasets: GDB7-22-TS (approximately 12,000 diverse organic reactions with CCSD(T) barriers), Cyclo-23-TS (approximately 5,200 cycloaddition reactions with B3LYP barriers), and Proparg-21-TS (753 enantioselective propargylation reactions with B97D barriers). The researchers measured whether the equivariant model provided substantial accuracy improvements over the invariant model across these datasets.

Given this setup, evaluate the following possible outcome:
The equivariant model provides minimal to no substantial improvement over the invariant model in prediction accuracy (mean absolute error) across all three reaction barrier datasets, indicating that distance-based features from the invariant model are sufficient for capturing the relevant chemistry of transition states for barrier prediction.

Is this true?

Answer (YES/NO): YES